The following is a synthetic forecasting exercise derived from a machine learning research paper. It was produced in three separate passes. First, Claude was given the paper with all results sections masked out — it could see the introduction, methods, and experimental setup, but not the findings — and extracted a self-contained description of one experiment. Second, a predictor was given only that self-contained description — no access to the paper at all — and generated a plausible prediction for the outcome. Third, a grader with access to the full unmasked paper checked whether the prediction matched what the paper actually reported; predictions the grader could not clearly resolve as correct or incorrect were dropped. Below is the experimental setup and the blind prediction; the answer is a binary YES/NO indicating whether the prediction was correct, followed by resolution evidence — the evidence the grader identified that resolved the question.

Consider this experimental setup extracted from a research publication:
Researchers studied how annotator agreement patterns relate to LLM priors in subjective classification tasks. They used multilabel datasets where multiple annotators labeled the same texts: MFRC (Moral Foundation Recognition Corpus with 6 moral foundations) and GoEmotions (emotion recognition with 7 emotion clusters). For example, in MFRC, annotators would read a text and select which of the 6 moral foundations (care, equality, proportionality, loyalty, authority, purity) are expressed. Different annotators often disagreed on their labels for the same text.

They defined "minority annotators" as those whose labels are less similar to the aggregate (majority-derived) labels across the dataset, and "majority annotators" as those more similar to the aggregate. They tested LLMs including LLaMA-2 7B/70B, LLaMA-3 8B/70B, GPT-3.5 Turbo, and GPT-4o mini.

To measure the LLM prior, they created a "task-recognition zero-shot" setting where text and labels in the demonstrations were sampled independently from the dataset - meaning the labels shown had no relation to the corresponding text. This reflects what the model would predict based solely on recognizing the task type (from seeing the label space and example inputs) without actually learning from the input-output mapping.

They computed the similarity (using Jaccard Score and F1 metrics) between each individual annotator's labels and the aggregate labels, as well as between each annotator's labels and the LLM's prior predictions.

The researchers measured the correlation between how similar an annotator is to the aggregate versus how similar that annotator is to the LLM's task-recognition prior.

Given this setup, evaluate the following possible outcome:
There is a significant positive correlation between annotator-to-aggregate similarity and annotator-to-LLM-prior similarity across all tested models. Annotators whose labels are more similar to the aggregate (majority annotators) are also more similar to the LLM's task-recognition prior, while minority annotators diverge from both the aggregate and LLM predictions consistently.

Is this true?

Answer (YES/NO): NO